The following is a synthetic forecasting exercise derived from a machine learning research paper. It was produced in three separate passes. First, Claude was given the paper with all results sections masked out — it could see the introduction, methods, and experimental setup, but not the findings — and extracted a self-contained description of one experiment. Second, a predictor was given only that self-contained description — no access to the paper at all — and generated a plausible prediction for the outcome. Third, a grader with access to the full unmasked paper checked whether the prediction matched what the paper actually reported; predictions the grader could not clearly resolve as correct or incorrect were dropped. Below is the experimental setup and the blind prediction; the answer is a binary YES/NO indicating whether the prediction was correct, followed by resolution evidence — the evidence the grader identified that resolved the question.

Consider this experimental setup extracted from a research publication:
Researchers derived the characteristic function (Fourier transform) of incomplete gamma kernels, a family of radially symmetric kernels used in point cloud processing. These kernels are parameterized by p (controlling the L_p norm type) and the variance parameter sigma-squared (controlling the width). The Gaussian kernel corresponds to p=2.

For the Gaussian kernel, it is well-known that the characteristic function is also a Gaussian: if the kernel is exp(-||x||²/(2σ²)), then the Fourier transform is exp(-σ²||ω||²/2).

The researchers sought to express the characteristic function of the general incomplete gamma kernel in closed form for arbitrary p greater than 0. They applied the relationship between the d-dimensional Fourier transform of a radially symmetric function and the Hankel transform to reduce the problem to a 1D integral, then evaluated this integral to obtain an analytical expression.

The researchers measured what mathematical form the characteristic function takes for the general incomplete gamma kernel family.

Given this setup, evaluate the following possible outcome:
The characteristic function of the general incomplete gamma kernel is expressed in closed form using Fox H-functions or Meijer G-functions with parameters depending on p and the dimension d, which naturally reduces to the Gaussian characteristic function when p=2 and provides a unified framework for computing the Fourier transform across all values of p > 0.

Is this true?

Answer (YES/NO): NO